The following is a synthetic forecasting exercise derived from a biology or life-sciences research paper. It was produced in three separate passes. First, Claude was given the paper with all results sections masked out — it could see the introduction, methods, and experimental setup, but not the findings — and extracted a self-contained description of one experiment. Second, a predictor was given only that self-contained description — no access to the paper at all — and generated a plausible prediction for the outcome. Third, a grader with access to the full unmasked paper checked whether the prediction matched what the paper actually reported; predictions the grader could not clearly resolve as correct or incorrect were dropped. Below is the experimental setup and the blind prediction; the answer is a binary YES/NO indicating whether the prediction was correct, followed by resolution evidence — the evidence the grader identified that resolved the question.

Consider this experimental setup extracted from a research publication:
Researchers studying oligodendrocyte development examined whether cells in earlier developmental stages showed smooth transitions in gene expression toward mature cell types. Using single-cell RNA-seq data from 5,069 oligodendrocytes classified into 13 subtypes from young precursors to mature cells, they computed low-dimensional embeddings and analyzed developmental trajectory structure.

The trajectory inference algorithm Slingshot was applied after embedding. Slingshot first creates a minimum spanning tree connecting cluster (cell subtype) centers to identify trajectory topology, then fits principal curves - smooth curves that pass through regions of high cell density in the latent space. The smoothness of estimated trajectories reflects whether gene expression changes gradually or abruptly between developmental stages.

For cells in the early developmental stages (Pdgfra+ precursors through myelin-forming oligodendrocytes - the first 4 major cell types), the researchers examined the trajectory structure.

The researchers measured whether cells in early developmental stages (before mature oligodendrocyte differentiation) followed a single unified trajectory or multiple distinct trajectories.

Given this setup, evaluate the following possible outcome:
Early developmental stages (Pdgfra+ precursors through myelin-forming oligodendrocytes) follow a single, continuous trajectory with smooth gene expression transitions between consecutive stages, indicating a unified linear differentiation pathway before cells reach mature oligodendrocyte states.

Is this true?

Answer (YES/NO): YES